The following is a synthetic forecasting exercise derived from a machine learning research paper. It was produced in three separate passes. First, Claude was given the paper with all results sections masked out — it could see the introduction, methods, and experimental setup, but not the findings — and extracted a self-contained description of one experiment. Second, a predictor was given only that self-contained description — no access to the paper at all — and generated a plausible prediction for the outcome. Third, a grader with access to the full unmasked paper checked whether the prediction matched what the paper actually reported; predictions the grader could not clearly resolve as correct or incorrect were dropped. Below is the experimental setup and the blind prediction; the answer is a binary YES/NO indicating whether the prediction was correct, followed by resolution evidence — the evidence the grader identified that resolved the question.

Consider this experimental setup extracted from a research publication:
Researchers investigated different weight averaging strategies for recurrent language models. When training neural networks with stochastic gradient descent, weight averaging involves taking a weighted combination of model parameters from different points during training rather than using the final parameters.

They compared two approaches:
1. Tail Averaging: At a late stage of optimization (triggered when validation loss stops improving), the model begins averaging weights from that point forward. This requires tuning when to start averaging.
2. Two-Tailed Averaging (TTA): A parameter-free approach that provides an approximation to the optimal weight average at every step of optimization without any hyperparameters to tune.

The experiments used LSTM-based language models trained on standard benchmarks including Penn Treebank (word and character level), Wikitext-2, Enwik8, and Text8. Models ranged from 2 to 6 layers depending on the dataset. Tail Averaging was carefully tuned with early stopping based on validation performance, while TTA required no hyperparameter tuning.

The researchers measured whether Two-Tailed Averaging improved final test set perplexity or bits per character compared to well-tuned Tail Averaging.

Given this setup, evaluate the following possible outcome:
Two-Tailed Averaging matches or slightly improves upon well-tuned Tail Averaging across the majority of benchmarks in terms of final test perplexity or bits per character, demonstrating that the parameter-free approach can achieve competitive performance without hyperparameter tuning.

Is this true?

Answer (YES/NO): YES